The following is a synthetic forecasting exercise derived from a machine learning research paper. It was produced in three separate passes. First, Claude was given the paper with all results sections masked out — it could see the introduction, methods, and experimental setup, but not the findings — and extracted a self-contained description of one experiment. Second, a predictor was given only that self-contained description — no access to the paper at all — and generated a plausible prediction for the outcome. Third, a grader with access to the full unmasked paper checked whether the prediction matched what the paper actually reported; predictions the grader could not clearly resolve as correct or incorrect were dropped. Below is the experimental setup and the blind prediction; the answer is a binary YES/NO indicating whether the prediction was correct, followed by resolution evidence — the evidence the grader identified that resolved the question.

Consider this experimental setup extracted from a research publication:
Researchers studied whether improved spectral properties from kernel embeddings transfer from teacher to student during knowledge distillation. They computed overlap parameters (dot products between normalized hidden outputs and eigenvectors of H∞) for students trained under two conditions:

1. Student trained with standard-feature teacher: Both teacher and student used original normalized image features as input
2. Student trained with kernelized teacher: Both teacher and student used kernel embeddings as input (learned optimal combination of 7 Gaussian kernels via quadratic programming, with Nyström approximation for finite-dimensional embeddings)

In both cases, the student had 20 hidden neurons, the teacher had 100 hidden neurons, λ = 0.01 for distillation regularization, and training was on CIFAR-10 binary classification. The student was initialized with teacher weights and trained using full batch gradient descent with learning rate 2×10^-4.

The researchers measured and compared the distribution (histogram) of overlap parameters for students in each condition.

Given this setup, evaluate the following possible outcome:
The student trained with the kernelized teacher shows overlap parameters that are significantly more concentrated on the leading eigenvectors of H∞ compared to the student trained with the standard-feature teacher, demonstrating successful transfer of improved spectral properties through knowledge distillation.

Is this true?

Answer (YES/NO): YES